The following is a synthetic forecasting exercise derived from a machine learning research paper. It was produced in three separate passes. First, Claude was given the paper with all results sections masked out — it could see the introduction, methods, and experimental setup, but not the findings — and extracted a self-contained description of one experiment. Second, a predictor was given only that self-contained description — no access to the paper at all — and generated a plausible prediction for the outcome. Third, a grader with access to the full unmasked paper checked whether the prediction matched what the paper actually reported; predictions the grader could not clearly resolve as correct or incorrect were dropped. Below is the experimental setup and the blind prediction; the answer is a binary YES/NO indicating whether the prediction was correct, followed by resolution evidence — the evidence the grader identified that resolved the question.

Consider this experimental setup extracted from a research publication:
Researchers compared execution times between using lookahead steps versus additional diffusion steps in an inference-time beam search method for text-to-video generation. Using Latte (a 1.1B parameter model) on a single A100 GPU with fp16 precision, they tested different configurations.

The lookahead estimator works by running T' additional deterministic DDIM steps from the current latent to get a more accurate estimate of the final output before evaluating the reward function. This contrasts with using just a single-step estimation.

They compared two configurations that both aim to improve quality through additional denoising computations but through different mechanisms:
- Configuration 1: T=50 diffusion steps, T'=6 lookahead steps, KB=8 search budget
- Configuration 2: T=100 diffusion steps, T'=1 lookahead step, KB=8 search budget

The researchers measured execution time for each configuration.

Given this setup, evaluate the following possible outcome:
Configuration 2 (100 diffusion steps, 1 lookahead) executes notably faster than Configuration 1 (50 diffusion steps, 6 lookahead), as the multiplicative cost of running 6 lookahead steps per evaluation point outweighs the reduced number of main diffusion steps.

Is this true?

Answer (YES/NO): NO